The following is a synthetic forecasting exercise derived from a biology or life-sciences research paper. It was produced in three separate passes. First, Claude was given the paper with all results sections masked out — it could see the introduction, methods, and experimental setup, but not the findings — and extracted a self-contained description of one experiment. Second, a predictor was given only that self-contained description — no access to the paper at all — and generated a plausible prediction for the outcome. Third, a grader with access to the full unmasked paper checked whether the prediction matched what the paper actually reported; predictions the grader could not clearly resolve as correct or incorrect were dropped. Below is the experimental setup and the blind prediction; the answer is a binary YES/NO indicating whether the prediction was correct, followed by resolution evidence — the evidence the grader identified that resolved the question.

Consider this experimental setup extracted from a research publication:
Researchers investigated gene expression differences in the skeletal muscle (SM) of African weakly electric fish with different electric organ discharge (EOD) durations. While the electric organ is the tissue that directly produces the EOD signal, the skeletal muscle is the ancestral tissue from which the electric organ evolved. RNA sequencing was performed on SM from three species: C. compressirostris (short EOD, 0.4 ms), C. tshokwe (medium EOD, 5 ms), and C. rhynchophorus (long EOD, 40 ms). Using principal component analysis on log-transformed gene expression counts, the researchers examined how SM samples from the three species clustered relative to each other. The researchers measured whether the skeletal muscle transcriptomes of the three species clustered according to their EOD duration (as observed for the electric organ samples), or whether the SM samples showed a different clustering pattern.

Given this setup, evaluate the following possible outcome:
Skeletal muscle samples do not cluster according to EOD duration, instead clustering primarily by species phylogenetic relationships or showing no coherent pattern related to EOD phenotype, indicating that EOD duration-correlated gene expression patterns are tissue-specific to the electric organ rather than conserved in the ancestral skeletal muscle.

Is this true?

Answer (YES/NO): YES